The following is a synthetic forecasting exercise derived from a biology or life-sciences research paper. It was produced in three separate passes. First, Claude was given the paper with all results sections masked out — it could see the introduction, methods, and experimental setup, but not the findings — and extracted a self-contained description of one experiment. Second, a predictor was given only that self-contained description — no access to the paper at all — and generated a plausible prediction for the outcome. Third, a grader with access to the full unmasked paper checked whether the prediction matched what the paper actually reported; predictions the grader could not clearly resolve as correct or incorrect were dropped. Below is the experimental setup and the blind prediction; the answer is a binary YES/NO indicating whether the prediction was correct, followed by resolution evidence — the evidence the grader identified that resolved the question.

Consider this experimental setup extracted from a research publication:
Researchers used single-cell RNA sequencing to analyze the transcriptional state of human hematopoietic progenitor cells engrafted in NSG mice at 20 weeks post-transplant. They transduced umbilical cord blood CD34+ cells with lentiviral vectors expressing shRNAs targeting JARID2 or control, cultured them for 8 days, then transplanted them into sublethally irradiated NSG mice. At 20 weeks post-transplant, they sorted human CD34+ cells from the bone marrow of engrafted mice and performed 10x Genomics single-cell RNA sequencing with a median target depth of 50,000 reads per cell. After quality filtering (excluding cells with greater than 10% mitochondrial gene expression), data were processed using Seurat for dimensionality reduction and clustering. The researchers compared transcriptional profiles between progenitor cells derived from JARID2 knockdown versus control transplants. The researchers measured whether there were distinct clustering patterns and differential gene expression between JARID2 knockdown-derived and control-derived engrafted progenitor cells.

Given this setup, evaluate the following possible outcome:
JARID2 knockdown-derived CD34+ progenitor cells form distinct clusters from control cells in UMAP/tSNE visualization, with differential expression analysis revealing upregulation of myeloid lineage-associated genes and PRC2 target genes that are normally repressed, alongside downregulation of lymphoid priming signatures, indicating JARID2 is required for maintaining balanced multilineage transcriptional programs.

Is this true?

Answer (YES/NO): NO